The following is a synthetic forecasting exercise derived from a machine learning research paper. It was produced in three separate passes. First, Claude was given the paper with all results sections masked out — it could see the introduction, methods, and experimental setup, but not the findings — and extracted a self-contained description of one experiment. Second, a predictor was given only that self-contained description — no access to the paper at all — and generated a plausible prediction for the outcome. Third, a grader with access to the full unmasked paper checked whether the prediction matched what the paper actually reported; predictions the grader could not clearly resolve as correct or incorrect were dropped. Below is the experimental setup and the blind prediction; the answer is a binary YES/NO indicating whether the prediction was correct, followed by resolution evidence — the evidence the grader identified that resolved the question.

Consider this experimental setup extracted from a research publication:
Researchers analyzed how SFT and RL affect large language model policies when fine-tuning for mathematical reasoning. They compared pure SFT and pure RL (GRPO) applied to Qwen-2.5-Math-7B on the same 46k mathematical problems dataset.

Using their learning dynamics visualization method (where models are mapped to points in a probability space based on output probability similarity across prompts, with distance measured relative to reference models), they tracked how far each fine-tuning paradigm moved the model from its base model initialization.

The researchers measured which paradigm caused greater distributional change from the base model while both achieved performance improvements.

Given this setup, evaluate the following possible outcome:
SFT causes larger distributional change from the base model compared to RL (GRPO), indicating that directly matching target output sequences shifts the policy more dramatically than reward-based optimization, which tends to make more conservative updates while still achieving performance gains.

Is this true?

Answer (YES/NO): YES